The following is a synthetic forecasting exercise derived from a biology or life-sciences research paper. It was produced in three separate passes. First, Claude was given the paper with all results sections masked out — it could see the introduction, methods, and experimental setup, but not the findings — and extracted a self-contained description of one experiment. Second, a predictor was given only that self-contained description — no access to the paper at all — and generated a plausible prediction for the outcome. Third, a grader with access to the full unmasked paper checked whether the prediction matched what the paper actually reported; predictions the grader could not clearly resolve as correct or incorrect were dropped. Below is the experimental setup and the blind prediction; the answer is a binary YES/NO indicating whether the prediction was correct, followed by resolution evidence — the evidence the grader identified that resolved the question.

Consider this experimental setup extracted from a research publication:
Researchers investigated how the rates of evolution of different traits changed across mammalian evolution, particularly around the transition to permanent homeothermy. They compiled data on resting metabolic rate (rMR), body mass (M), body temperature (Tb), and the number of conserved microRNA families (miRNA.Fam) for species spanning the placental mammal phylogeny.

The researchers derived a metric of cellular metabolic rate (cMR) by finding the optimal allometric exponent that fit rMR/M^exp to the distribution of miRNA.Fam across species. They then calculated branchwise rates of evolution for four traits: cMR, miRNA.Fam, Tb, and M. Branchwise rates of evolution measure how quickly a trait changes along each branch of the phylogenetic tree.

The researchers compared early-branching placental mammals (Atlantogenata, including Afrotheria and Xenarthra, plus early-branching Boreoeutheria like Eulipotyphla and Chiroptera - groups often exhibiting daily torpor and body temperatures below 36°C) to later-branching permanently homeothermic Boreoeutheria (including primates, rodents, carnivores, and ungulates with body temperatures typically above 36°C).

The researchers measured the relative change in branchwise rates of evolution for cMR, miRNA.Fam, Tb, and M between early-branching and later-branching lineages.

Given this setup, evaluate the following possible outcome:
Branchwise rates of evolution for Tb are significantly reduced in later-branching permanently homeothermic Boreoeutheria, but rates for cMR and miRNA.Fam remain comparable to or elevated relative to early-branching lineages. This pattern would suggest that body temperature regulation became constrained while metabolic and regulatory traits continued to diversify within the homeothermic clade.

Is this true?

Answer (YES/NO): NO